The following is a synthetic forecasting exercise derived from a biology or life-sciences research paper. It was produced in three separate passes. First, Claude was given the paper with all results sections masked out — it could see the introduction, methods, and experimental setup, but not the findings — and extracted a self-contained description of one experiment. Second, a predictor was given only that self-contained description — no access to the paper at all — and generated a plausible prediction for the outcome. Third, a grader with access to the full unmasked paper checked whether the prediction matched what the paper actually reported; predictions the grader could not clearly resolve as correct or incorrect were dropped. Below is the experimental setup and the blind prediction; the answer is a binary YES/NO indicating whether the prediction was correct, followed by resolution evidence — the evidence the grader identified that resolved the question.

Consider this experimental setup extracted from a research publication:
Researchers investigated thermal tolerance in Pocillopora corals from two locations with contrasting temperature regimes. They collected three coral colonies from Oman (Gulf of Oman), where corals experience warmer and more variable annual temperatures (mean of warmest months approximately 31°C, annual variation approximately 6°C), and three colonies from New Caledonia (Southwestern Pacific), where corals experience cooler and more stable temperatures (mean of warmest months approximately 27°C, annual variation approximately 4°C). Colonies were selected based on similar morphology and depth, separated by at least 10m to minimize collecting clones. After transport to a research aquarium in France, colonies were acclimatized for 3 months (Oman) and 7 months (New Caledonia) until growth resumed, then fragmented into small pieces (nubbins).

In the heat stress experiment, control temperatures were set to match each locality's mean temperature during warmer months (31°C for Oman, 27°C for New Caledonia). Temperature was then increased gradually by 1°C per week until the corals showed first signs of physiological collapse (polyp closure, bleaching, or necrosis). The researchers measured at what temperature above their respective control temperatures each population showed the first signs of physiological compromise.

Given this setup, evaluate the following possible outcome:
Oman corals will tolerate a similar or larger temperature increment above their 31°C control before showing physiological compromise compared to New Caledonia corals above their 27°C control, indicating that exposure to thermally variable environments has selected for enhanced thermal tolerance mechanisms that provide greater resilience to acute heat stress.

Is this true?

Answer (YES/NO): YES